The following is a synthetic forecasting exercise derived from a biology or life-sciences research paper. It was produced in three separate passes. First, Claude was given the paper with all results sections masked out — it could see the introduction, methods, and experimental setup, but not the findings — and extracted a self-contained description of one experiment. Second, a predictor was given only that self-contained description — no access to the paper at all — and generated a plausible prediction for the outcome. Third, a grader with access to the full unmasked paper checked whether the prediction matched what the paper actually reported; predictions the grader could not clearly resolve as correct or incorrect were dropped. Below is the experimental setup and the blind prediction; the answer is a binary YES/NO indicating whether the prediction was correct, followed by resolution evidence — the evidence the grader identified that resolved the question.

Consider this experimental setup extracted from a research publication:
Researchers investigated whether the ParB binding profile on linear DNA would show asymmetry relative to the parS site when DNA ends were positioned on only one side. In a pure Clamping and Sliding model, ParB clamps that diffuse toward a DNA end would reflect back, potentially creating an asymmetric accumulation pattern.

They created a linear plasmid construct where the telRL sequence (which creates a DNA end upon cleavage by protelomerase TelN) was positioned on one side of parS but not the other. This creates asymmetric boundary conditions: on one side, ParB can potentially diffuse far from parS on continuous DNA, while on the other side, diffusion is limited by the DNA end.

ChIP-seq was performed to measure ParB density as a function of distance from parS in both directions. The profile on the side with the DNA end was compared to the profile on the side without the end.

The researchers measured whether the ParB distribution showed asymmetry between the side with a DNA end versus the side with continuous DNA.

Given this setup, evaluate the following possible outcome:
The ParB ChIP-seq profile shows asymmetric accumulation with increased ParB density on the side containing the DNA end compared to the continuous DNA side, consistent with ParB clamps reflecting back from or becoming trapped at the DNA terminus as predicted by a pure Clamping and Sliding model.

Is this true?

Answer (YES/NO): NO